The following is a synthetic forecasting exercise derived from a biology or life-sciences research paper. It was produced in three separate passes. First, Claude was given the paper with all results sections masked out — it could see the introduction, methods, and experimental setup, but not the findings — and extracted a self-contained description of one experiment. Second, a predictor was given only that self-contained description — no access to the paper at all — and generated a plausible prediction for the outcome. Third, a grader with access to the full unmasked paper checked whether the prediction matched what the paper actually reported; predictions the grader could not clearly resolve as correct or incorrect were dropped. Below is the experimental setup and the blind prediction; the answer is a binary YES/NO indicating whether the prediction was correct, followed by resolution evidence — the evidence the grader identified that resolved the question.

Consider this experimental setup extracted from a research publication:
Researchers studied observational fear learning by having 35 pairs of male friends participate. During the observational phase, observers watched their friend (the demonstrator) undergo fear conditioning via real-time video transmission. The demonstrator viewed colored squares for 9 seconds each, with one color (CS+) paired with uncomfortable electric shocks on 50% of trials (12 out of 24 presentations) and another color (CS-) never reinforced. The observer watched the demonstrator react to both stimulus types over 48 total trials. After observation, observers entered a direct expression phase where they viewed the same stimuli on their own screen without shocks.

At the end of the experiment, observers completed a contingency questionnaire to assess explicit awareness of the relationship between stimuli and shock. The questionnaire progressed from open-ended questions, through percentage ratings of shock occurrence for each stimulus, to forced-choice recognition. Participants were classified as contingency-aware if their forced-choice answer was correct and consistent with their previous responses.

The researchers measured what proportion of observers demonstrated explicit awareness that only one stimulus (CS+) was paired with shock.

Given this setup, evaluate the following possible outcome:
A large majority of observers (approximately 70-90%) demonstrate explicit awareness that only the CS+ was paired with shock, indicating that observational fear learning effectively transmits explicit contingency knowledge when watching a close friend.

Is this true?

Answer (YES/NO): NO